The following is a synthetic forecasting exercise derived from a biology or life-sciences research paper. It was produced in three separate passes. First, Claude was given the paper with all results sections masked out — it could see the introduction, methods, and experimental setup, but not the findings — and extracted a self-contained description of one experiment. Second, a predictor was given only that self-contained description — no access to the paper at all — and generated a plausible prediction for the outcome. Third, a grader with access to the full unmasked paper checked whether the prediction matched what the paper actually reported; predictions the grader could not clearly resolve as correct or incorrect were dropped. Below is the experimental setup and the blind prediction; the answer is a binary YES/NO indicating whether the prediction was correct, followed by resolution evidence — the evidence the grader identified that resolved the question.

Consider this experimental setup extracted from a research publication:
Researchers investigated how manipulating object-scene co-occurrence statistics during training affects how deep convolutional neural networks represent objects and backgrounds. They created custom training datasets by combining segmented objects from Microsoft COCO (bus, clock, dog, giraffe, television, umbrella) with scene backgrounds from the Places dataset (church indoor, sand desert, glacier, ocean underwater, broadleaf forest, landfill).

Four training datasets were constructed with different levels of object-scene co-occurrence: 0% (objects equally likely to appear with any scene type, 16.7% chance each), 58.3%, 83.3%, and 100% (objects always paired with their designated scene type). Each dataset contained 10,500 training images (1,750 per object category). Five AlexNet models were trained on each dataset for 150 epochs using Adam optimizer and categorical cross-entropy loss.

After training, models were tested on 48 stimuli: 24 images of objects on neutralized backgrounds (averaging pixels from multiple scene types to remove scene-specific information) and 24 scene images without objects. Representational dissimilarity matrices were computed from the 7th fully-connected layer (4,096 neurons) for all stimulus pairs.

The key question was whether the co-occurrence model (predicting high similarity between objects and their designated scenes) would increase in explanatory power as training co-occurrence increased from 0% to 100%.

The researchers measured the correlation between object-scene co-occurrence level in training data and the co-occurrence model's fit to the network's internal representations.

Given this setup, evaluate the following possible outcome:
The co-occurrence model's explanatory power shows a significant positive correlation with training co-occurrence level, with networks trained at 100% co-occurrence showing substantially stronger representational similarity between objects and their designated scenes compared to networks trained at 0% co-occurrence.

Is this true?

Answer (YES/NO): YES